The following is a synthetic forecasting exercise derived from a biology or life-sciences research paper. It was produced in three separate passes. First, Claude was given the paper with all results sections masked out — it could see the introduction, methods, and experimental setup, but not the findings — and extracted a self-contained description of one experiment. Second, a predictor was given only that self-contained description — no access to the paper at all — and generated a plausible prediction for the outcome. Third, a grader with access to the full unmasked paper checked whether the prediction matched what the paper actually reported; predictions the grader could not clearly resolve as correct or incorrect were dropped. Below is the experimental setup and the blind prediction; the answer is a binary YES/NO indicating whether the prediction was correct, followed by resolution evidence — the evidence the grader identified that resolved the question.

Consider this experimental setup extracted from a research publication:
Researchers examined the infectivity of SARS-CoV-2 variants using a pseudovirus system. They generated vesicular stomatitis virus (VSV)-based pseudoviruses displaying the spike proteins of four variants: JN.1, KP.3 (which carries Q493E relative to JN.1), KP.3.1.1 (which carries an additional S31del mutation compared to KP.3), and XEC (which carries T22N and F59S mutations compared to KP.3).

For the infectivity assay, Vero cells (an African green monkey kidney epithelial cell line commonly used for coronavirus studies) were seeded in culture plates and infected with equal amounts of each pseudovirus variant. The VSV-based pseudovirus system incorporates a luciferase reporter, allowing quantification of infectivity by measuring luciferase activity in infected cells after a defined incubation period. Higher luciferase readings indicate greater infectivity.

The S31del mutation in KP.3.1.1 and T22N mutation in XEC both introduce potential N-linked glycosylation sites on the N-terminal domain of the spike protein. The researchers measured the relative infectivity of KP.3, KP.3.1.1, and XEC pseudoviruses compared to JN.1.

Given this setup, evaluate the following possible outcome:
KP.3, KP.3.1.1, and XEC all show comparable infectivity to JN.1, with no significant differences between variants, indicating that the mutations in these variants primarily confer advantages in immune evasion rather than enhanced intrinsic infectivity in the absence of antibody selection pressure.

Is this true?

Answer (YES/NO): NO